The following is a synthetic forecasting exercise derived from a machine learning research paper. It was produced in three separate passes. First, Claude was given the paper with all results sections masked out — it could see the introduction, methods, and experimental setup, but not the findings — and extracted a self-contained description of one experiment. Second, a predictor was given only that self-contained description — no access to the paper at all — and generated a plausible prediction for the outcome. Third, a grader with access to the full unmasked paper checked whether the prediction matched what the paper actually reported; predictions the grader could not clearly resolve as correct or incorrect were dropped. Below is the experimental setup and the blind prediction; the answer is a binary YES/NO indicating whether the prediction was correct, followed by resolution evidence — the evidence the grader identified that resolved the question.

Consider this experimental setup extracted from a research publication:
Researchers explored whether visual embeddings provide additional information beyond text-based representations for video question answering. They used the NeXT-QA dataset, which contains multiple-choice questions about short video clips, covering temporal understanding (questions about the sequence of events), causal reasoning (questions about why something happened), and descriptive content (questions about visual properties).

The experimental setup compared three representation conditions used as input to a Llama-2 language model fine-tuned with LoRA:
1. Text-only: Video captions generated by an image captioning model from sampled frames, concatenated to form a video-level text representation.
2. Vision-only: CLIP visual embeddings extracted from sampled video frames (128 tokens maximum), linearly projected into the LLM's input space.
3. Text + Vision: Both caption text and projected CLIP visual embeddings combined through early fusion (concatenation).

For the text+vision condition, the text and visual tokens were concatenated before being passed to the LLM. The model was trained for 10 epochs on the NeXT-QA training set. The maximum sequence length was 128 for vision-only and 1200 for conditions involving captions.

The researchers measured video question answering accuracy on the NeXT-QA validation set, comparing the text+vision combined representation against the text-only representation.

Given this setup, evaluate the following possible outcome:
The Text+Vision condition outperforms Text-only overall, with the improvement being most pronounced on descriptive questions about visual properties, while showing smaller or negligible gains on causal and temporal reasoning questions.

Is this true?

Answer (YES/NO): NO